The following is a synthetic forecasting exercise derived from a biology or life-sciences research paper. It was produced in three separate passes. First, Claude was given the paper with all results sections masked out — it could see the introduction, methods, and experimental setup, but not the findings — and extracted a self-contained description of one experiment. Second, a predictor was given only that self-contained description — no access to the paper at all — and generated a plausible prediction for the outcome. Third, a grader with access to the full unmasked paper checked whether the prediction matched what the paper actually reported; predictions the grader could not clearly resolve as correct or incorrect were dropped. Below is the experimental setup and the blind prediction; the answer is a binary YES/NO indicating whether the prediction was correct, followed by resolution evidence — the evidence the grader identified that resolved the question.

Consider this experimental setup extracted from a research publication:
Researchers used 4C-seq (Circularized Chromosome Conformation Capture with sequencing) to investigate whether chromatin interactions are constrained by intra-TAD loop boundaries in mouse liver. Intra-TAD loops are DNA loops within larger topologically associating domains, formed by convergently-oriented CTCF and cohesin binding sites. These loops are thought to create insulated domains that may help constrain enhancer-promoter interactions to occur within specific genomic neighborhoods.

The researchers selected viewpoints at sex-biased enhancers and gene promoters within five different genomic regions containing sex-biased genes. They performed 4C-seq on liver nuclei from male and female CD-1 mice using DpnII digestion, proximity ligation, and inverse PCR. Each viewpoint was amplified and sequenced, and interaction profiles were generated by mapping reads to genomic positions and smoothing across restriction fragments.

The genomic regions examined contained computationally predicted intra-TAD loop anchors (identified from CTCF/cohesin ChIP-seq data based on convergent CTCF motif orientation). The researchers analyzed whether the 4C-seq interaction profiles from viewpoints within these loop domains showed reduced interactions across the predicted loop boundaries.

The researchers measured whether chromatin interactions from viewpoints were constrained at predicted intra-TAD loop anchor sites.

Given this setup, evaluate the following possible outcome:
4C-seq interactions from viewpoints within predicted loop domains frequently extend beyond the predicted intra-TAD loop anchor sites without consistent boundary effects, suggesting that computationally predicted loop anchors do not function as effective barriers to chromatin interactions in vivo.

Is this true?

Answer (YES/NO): NO